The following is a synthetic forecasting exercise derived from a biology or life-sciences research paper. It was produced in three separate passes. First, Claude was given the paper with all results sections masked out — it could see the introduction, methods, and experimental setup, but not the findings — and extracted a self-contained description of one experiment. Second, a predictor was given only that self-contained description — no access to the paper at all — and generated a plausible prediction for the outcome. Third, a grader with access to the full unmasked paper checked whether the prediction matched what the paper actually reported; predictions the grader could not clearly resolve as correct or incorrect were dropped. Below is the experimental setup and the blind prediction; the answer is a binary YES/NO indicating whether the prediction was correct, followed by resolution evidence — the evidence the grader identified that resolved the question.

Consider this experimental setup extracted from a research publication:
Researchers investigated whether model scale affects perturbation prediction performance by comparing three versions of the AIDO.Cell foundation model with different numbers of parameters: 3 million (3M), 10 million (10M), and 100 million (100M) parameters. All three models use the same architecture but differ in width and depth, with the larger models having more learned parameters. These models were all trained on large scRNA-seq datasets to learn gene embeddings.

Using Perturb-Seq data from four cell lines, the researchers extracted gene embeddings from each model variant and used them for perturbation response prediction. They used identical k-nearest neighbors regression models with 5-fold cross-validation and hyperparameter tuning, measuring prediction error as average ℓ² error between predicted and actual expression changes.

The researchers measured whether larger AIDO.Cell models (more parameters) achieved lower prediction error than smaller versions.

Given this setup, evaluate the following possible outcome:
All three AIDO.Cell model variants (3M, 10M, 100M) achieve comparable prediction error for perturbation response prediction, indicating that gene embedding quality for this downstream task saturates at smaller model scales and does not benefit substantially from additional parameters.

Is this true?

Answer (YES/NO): NO